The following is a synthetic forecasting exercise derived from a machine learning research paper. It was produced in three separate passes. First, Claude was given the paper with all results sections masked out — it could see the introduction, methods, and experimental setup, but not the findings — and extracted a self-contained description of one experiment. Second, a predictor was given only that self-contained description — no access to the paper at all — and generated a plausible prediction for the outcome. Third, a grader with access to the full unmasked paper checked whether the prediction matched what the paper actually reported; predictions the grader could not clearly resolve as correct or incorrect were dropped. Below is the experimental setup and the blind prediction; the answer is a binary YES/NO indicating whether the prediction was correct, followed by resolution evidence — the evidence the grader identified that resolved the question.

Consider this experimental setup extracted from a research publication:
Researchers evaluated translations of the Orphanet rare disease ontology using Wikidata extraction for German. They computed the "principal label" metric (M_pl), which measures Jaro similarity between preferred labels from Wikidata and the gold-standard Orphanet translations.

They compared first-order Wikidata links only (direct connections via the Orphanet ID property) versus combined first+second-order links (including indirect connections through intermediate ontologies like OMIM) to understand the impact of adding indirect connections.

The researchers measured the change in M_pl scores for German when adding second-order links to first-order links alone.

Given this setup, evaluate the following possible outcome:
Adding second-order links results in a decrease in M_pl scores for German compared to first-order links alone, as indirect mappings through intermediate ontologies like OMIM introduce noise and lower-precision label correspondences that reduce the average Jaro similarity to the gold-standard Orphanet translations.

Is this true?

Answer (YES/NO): YES